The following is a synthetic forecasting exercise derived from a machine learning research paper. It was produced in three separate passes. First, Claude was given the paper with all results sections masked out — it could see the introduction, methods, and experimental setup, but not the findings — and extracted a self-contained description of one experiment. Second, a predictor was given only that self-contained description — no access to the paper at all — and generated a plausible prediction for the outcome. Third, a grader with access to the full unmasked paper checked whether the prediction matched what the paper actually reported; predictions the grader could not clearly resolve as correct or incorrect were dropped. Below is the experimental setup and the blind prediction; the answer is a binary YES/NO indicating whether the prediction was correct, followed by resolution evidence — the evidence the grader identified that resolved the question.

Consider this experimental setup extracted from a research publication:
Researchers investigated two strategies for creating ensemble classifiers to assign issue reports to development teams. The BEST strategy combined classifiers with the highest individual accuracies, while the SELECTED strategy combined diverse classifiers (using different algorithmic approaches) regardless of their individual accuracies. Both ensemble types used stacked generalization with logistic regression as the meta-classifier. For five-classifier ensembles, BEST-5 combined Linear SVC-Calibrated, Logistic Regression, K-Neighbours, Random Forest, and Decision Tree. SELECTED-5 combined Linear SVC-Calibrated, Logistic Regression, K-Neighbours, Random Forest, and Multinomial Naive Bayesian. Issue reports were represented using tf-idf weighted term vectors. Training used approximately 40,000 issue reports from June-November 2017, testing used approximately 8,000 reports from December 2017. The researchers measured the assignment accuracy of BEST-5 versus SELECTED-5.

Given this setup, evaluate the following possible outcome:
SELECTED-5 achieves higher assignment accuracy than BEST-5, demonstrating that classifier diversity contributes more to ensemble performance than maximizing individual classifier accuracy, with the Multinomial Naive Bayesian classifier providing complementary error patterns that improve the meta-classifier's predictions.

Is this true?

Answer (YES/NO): YES